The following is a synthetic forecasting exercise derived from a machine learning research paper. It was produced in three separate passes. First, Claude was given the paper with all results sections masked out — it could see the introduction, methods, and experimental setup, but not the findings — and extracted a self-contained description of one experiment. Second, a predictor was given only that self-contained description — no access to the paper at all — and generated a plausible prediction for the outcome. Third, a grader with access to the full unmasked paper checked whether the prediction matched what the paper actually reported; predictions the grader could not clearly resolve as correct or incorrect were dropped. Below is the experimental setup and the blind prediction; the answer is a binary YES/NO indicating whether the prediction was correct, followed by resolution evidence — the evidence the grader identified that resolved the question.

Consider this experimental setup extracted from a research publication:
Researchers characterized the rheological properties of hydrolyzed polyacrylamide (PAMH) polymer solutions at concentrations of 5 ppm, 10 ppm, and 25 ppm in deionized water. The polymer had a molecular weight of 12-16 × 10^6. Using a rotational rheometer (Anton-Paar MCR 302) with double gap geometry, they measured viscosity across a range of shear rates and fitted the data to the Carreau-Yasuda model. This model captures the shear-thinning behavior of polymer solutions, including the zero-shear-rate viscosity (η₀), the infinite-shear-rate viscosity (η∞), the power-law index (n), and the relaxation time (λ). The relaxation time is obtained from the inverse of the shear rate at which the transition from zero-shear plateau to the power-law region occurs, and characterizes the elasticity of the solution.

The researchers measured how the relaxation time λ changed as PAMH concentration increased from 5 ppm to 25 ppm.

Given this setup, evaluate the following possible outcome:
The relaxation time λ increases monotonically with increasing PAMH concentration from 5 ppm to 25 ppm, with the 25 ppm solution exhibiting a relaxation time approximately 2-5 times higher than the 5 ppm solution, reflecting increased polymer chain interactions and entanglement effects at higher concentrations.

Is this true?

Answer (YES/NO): NO